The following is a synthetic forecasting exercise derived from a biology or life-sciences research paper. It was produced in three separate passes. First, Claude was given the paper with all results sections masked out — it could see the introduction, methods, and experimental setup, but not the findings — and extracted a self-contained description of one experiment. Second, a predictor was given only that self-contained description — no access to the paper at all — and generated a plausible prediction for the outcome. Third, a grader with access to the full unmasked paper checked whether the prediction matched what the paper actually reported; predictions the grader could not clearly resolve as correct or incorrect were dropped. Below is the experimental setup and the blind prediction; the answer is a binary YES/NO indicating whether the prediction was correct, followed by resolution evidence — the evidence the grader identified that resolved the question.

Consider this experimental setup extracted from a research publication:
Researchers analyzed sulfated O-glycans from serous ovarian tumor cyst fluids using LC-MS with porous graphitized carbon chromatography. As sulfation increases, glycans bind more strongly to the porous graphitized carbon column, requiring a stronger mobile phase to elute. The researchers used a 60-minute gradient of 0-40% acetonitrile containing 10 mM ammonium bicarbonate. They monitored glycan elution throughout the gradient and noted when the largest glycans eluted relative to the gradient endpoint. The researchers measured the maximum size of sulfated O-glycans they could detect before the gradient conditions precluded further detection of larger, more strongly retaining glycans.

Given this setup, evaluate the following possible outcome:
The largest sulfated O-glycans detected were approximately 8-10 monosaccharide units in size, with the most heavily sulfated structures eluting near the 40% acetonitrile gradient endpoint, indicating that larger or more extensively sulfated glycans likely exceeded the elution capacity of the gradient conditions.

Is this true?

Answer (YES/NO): NO